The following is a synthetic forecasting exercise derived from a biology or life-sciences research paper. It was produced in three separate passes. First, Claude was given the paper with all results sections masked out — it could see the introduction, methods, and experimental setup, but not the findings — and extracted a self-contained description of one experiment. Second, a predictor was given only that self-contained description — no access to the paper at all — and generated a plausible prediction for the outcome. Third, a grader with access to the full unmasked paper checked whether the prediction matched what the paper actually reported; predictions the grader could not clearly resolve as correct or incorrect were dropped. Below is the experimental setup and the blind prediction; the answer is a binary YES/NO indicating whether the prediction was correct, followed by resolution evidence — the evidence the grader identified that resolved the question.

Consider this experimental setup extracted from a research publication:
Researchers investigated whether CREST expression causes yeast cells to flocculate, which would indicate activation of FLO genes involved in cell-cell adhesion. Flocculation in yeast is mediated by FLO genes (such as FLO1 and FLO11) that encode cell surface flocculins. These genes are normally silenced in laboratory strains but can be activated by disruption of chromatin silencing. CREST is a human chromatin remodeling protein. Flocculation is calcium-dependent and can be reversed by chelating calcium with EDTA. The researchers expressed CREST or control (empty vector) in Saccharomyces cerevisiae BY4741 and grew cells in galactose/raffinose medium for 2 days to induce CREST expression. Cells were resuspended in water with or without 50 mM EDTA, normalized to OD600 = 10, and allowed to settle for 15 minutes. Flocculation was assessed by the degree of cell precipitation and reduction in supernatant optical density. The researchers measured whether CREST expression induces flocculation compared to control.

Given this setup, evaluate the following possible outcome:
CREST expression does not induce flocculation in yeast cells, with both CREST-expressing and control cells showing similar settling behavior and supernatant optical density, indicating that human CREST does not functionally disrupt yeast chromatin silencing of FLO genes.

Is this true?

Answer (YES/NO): NO